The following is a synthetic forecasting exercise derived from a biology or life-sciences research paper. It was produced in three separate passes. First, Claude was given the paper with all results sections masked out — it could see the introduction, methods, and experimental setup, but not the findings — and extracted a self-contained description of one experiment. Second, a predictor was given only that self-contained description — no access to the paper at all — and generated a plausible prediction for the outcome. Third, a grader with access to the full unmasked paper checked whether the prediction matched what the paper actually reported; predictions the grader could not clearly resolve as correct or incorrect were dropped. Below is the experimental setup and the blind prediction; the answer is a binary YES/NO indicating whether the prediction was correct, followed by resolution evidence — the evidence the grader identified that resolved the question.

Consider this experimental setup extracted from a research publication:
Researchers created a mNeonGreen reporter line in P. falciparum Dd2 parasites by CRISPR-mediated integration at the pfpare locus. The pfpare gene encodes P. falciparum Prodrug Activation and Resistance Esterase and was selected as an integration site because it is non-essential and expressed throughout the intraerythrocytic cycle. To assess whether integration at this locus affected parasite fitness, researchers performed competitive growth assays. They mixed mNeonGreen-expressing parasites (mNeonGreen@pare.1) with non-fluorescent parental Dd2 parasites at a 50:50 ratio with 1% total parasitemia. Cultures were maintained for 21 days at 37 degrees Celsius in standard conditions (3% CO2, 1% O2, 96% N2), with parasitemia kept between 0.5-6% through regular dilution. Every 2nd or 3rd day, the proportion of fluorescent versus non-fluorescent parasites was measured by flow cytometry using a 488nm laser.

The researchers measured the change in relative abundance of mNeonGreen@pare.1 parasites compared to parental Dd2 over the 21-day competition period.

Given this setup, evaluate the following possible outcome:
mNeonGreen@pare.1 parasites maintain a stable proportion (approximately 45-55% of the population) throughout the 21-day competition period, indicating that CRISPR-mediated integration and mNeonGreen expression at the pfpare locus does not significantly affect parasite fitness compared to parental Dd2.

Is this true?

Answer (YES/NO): YES